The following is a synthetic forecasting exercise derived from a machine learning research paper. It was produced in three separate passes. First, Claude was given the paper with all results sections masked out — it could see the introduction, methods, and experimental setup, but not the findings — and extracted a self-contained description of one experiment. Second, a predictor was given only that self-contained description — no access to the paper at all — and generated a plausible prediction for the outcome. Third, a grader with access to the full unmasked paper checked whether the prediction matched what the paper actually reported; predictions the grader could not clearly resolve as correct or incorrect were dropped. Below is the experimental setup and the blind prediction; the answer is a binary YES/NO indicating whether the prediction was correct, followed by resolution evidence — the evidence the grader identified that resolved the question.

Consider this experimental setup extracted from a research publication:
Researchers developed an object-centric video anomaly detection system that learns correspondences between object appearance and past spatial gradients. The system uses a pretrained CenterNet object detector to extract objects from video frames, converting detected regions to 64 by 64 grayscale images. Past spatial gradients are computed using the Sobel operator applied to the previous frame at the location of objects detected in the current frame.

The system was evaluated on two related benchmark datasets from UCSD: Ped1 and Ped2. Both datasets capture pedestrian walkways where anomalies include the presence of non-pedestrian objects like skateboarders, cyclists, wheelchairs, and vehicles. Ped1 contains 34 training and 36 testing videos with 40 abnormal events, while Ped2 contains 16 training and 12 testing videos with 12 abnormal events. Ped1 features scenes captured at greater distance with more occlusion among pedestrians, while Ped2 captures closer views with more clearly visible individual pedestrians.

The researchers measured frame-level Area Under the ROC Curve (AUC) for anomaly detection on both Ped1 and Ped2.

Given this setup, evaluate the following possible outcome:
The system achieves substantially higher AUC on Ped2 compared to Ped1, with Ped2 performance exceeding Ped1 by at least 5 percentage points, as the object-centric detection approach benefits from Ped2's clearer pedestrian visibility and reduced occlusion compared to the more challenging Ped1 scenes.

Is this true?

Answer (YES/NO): YES